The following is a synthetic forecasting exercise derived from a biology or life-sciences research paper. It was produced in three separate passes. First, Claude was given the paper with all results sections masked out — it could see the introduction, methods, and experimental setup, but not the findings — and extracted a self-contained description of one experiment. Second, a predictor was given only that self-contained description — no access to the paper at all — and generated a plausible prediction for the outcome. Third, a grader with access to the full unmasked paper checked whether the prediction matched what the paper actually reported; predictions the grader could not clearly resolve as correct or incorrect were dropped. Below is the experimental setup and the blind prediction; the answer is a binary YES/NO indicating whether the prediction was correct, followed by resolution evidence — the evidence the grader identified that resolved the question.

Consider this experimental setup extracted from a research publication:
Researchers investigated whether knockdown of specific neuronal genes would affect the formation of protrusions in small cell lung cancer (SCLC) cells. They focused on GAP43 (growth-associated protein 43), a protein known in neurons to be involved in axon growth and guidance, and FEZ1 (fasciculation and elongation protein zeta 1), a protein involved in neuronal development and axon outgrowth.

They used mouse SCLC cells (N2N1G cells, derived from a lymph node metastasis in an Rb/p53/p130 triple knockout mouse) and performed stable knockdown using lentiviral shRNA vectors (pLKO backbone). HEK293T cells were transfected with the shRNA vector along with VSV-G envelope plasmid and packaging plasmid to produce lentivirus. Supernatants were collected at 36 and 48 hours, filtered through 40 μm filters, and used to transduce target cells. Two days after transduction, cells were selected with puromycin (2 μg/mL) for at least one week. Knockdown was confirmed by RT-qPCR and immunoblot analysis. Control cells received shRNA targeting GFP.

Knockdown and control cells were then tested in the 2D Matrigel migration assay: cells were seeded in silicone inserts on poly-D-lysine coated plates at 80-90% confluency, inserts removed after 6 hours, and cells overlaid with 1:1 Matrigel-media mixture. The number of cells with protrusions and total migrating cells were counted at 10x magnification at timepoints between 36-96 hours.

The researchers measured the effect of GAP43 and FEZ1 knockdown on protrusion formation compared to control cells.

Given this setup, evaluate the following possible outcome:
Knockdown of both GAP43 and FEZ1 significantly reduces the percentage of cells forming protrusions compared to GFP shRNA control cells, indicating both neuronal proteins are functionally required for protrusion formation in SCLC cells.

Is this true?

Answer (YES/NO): YES